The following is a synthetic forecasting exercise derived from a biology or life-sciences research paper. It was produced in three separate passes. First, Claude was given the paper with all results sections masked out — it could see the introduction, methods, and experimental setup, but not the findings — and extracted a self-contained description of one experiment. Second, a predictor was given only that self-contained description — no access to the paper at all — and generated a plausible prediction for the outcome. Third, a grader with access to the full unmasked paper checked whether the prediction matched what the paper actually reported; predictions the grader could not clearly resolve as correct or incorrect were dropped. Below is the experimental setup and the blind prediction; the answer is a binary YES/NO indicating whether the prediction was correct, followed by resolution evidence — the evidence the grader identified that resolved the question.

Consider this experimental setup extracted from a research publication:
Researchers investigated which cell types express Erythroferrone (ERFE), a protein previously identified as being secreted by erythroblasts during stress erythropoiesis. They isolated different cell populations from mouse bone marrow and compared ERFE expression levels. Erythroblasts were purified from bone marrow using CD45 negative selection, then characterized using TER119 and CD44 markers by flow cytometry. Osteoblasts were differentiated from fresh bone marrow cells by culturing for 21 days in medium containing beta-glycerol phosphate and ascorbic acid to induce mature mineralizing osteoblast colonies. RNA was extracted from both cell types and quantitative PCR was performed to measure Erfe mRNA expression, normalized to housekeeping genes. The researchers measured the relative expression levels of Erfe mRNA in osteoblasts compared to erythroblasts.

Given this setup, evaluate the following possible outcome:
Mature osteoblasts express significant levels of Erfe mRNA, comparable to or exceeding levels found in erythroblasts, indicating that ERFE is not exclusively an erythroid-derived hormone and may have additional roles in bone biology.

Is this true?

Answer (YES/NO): YES